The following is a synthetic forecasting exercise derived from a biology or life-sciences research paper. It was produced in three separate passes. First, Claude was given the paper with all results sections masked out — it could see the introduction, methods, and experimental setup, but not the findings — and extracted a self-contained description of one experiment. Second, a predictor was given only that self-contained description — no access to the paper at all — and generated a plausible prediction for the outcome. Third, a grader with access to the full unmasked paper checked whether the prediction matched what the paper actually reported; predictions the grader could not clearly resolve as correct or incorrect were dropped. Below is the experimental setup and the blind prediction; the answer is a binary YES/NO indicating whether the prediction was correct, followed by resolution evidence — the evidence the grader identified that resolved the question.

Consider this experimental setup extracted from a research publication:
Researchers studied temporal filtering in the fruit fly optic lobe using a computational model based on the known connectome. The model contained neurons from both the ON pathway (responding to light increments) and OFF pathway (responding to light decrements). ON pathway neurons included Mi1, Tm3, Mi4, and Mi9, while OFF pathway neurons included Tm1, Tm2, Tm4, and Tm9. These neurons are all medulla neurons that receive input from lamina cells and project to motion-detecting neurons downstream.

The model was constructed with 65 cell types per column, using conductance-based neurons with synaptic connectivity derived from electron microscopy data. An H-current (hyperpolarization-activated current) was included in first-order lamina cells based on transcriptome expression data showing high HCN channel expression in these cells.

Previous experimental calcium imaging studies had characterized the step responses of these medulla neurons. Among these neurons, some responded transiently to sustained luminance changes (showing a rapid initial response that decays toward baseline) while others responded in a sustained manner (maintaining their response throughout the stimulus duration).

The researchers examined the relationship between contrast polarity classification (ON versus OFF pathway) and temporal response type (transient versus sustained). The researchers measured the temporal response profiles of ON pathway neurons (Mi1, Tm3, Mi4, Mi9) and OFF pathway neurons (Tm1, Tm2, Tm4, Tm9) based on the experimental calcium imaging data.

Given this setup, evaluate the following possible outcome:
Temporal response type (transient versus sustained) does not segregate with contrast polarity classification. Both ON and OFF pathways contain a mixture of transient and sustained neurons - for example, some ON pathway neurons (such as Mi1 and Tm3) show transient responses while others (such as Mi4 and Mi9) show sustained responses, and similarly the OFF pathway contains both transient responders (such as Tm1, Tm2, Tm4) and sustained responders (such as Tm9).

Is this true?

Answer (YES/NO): YES